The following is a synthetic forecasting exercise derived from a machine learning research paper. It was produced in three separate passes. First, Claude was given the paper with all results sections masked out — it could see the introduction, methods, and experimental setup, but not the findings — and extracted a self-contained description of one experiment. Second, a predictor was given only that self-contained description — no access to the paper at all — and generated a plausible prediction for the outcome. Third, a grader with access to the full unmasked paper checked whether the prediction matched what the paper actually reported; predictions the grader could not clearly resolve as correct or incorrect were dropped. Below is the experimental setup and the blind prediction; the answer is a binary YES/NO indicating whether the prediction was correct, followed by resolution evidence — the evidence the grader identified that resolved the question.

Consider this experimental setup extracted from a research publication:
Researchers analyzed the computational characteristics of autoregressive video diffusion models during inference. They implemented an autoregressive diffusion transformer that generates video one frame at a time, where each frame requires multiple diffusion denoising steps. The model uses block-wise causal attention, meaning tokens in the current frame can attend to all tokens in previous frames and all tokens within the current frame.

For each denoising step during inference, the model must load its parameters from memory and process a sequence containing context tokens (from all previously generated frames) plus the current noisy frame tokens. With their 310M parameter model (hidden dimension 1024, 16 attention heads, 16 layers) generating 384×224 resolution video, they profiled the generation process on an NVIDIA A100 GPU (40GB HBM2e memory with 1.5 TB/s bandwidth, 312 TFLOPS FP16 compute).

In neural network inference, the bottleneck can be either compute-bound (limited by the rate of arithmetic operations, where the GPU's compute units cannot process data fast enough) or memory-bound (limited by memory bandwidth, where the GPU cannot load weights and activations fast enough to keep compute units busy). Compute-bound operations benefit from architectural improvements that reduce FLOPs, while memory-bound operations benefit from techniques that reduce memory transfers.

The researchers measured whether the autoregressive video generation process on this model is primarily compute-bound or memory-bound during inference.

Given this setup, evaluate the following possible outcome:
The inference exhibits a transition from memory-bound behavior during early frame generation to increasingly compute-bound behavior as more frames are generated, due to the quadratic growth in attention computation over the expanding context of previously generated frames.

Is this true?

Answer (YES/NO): NO